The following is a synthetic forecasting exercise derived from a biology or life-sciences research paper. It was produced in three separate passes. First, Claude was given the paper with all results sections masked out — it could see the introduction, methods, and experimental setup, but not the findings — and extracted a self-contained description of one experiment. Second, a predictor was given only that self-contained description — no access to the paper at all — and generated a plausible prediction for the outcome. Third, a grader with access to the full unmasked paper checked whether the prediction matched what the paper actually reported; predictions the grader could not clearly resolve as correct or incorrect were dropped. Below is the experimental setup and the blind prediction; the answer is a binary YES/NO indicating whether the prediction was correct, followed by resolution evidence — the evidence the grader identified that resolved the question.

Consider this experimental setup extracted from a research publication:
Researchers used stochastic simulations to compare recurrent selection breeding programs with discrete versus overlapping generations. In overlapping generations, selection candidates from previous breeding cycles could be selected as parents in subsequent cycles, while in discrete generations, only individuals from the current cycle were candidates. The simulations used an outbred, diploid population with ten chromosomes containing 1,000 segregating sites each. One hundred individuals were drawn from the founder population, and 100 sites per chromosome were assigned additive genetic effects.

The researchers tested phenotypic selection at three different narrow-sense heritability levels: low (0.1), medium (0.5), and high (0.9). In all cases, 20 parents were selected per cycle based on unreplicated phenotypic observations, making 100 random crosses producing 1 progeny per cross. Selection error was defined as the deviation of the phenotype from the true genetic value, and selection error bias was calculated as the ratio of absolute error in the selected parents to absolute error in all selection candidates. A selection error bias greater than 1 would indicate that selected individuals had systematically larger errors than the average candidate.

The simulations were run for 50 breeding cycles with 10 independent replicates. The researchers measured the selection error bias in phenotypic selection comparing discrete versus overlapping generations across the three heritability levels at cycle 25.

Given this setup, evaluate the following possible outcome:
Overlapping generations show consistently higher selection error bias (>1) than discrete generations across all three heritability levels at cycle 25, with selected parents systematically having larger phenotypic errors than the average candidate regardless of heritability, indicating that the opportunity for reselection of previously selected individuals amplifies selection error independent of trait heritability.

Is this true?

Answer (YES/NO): NO